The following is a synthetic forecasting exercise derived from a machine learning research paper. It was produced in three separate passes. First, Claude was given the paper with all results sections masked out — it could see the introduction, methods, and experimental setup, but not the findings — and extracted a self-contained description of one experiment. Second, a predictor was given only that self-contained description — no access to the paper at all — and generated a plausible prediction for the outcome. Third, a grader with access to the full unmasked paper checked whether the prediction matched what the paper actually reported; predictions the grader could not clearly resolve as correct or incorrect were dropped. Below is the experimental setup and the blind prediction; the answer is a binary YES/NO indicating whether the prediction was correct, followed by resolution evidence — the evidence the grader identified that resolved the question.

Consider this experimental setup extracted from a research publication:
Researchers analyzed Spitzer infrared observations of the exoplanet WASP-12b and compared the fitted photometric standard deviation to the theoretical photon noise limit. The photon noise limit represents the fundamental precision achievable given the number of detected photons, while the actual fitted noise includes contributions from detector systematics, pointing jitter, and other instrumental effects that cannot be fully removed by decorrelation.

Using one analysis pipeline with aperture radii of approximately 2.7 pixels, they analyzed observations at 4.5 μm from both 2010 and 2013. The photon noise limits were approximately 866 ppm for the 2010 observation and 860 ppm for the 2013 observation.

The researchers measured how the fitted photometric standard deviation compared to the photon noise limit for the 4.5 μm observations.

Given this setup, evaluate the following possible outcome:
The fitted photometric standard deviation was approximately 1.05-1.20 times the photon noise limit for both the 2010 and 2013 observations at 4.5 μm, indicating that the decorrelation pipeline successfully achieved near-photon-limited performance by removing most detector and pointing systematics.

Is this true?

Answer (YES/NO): NO